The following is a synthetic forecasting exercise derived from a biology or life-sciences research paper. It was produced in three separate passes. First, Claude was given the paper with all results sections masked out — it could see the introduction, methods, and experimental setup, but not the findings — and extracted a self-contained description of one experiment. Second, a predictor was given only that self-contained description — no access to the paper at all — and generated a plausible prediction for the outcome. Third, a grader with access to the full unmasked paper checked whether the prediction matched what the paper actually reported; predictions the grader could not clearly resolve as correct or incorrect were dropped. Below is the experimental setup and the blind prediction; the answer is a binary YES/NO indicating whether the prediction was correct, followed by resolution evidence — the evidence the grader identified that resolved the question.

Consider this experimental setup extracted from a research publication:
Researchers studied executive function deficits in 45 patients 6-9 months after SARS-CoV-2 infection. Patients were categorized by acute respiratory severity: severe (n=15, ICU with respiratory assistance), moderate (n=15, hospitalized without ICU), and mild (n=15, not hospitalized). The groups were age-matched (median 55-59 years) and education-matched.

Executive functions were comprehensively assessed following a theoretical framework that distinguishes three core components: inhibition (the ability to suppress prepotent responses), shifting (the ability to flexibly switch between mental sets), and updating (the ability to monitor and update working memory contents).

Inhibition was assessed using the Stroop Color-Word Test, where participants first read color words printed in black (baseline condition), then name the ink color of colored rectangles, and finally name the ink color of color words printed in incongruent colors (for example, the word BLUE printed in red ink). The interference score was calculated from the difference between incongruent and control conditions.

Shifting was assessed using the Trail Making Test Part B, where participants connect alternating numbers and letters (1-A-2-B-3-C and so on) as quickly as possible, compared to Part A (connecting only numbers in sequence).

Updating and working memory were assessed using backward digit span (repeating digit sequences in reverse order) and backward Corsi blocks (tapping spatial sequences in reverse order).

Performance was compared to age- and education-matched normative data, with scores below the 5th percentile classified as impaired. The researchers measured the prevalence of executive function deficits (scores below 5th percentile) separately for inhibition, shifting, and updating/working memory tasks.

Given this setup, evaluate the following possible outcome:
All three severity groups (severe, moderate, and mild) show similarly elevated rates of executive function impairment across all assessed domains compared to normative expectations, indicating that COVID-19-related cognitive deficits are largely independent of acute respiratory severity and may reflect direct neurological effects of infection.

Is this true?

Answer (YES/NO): YES